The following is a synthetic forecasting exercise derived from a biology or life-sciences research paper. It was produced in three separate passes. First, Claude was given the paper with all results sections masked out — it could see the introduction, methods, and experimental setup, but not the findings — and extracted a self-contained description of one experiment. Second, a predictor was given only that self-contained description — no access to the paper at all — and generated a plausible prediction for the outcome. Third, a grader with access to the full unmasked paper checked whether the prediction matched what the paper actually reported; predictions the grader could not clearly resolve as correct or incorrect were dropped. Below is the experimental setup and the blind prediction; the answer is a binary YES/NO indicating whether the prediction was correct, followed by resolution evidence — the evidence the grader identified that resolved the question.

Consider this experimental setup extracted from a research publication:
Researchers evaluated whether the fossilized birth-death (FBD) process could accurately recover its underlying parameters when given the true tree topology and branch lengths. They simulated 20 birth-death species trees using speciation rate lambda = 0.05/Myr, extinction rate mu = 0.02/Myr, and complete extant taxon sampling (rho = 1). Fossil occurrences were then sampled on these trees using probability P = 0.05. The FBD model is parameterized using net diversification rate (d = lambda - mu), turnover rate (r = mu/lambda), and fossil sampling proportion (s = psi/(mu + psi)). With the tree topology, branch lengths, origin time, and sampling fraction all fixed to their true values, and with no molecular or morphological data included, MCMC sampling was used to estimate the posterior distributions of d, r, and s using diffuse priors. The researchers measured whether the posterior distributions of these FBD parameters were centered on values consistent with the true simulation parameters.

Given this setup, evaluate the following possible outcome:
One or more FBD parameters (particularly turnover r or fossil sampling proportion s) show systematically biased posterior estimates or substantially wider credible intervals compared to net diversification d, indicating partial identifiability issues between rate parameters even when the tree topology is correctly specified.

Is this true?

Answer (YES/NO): NO